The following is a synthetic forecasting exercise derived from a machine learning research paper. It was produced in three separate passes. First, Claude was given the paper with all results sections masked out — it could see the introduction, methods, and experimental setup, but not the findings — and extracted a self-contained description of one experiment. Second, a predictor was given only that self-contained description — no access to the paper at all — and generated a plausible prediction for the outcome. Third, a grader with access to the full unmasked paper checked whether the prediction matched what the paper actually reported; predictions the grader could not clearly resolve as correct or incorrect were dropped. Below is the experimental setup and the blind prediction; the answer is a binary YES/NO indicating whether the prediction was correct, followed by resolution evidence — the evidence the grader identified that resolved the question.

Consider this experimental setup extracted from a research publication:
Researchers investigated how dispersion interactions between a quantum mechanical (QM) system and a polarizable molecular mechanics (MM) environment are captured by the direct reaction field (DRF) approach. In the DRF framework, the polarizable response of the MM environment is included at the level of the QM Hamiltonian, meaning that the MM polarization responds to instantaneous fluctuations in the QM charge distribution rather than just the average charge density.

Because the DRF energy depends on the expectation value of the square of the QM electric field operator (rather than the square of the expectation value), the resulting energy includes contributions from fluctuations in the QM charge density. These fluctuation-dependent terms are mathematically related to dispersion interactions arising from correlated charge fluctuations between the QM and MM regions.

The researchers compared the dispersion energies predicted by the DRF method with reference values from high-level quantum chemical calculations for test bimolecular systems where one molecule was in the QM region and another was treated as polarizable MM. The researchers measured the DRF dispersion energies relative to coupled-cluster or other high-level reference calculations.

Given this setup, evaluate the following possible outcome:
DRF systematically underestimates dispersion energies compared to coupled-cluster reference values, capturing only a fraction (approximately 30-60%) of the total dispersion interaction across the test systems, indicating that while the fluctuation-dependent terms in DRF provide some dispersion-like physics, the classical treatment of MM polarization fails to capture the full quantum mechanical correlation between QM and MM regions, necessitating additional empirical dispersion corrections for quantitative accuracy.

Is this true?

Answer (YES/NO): NO